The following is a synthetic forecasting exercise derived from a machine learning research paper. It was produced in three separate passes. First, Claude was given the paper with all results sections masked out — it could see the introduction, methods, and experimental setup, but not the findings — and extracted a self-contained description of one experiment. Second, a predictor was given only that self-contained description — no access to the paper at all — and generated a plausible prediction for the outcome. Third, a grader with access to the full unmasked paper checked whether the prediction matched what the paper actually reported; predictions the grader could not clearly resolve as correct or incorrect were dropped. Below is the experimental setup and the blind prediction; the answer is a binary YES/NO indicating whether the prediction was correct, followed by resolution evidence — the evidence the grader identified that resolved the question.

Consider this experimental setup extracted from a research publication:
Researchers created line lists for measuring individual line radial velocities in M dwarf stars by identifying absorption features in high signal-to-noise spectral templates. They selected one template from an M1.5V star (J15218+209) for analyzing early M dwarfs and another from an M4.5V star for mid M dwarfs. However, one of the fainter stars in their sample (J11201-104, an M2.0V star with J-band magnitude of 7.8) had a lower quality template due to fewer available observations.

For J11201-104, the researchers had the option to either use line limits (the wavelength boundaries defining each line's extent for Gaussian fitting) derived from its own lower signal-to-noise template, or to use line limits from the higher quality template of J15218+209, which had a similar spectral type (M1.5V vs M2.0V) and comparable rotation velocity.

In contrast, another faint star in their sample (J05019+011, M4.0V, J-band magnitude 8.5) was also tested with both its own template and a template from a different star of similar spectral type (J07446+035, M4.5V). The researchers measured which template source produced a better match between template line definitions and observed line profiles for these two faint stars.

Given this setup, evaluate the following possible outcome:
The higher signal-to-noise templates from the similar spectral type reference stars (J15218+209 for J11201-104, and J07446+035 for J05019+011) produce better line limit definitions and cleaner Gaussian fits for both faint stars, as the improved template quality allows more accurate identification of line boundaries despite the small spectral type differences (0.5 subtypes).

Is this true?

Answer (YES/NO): NO